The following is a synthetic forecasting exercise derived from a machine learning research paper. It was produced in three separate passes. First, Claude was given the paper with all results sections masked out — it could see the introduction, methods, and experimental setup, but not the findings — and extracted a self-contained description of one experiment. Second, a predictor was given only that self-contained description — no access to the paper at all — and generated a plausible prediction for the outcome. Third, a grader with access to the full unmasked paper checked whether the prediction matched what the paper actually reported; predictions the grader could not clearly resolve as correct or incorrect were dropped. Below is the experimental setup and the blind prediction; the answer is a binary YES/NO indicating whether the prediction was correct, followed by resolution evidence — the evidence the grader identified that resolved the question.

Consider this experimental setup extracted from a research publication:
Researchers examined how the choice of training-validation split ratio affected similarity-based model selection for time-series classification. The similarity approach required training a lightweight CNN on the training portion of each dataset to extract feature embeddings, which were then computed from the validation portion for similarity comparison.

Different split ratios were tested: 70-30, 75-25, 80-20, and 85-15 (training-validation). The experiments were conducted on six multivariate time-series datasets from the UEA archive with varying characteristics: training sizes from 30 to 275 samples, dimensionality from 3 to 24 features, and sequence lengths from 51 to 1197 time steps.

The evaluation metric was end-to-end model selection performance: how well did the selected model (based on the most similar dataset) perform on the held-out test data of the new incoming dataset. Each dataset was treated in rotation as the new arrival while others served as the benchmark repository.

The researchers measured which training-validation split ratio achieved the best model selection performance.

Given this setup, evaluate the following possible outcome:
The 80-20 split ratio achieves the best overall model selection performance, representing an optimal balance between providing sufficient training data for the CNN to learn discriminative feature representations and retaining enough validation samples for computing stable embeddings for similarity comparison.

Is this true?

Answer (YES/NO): YES